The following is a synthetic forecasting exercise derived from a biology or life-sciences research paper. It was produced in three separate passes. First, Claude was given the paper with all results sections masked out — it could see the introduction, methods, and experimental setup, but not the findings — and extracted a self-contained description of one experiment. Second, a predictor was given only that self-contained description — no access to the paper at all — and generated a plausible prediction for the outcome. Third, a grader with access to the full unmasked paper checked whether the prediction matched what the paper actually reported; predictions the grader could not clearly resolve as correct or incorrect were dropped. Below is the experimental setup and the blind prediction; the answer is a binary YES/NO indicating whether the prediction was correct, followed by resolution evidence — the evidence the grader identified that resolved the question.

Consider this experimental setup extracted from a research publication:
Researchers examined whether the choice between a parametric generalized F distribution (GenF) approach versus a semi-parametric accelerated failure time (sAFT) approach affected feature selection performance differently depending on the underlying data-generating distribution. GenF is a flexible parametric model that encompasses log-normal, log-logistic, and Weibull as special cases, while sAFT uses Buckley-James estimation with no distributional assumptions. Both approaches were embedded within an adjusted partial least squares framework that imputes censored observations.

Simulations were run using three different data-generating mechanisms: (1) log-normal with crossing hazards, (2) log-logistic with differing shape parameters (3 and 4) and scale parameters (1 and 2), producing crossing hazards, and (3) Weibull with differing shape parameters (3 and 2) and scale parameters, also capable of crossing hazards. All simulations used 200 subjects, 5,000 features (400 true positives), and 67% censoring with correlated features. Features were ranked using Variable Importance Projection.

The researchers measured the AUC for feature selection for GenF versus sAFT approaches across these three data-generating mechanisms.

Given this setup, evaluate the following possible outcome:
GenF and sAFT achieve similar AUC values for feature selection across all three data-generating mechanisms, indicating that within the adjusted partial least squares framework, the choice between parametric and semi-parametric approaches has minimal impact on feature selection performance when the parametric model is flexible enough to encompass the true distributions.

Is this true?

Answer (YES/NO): NO